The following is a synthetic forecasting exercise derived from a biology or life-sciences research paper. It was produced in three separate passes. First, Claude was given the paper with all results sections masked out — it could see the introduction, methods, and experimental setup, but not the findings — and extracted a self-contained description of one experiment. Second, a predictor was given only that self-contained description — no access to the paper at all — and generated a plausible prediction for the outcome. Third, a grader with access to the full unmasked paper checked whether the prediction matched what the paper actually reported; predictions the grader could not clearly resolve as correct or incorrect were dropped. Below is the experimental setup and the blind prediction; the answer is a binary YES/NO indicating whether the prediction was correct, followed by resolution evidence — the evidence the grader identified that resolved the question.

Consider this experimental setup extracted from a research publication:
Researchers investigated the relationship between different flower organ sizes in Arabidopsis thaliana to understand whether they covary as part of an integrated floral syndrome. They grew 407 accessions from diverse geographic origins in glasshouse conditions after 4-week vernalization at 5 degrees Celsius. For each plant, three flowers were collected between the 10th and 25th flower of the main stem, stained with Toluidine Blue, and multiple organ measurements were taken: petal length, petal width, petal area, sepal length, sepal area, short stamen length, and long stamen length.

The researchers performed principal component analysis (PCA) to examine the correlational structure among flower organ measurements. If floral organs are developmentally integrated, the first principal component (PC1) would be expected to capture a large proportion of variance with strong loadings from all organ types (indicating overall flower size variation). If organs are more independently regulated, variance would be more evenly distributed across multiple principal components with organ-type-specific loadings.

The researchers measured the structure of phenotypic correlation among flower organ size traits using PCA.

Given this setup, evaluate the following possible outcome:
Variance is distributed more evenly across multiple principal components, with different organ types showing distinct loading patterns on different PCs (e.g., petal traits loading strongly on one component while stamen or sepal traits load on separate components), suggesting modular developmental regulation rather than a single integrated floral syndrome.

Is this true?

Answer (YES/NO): NO